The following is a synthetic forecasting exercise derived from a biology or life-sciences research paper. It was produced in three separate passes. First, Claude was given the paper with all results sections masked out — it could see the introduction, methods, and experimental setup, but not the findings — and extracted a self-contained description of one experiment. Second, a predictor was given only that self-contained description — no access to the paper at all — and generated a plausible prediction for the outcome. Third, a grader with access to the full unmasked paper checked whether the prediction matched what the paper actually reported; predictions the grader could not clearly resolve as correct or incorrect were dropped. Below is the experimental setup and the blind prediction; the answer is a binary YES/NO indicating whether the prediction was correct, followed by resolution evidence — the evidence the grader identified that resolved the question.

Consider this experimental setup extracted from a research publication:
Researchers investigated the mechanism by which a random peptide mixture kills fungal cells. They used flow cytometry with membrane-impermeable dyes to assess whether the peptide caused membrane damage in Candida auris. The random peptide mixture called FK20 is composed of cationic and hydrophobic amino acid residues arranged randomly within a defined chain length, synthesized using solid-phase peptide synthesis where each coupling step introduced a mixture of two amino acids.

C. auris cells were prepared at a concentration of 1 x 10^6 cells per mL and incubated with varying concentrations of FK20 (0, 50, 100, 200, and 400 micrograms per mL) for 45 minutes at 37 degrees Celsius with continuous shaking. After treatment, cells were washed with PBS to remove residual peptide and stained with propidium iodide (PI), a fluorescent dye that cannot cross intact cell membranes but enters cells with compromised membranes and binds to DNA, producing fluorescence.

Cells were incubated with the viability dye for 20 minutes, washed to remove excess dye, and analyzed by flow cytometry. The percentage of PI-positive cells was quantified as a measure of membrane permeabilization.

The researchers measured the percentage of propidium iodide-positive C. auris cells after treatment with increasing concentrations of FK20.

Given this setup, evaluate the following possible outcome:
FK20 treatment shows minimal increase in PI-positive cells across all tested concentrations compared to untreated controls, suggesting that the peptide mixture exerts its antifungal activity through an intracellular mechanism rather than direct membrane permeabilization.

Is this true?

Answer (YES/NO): NO